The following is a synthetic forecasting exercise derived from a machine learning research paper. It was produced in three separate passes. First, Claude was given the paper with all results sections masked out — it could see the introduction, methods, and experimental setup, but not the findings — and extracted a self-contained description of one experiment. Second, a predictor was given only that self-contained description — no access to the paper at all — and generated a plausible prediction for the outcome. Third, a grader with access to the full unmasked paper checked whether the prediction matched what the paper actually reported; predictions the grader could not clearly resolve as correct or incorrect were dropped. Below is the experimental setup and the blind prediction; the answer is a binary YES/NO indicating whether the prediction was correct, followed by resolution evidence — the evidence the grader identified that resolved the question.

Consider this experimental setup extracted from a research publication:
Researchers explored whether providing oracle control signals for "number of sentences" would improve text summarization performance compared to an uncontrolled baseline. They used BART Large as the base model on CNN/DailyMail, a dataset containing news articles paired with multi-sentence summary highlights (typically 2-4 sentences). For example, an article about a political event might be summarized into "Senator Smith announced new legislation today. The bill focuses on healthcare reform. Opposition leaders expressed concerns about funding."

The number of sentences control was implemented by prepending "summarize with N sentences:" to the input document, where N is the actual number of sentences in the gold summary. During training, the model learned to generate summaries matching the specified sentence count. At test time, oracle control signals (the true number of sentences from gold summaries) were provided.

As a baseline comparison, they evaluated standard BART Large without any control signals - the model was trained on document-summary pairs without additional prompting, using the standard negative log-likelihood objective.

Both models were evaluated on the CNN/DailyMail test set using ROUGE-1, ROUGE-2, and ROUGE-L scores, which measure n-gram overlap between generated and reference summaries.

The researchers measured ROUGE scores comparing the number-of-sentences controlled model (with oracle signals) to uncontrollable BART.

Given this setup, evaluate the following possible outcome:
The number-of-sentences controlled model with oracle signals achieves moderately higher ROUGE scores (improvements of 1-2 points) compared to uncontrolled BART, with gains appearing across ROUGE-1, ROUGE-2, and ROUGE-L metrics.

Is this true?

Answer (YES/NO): NO